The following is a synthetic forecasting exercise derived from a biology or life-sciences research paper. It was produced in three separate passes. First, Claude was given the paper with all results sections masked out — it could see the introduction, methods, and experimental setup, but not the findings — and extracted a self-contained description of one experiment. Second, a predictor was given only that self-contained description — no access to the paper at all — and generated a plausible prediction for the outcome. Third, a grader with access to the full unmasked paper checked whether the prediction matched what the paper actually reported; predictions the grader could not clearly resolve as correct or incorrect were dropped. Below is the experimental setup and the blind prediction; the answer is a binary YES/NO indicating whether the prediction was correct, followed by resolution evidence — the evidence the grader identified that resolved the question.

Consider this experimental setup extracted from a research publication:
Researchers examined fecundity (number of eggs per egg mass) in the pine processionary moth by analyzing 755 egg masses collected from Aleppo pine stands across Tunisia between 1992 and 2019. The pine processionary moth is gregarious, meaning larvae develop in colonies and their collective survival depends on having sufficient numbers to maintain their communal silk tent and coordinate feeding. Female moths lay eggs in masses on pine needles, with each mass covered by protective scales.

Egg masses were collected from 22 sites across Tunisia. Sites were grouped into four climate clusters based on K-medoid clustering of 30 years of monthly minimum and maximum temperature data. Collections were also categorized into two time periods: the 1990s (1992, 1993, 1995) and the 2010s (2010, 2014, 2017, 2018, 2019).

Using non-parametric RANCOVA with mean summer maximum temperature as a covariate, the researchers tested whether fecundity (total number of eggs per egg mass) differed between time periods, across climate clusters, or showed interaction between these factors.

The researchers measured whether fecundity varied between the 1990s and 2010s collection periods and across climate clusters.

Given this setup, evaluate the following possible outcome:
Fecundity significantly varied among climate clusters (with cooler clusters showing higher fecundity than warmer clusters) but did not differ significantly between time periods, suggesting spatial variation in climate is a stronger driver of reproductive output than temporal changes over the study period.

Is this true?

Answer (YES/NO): NO